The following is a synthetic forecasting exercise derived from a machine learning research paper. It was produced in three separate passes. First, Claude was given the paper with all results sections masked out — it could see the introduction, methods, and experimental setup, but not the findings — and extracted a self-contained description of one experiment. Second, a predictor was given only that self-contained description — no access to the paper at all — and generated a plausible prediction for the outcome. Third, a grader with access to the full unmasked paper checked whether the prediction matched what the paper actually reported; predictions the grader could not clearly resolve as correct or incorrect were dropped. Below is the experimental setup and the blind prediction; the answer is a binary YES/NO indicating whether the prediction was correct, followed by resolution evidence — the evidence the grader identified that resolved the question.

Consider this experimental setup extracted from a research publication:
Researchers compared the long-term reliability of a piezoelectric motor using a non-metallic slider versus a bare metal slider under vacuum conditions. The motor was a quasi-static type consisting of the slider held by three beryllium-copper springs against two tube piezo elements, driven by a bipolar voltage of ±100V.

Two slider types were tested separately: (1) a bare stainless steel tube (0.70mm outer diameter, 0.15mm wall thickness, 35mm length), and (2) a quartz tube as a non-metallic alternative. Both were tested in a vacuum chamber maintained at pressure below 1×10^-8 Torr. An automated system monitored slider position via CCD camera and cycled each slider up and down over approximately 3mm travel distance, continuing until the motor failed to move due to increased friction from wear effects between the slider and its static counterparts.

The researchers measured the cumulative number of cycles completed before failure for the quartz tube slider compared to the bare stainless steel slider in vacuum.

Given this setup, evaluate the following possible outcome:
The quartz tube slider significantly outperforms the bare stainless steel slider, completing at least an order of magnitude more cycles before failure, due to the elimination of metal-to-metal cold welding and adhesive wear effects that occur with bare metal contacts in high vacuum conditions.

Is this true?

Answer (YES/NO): YES